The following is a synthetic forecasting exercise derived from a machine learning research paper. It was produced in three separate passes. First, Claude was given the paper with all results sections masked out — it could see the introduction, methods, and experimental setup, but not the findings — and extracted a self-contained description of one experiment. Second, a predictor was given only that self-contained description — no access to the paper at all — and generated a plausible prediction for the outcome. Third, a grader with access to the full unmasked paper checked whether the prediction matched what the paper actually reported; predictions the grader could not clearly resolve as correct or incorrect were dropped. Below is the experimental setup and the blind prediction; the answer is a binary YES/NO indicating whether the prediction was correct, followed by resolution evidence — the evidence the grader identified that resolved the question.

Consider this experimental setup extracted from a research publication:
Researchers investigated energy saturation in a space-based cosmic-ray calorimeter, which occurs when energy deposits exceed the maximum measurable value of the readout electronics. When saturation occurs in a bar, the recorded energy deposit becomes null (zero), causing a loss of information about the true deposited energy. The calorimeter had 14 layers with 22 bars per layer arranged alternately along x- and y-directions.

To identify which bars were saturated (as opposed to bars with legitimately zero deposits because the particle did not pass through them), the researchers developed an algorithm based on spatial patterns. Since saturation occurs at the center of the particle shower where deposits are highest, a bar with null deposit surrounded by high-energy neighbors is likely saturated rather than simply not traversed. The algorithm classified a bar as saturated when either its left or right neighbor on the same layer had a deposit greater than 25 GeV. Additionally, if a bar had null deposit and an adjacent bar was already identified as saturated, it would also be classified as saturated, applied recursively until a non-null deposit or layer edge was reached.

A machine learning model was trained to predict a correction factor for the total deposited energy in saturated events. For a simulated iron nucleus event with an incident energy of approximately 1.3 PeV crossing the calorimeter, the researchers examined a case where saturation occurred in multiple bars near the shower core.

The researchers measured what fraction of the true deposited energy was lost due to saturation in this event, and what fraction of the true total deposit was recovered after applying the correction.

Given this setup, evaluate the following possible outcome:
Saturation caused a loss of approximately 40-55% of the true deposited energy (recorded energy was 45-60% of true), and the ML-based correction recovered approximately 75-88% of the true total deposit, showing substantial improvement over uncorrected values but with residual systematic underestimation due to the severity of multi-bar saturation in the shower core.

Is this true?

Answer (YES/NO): NO